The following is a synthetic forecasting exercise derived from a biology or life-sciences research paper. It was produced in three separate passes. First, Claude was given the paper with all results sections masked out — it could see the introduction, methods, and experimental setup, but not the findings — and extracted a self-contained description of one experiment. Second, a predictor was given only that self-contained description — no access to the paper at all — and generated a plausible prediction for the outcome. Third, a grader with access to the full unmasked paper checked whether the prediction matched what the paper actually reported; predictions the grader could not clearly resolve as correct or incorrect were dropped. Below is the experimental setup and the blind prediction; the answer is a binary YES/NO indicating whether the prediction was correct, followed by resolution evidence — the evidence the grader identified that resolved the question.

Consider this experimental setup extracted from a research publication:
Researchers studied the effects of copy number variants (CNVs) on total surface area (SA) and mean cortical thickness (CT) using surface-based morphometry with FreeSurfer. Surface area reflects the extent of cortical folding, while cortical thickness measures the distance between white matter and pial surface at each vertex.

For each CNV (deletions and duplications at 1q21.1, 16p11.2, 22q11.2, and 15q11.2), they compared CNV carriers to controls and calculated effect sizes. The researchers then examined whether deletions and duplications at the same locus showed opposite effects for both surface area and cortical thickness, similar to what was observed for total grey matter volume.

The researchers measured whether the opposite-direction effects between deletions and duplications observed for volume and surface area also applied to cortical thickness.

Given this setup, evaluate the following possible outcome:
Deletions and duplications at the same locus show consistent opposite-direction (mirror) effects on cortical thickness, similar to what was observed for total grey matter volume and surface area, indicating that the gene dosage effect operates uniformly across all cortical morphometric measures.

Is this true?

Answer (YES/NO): NO